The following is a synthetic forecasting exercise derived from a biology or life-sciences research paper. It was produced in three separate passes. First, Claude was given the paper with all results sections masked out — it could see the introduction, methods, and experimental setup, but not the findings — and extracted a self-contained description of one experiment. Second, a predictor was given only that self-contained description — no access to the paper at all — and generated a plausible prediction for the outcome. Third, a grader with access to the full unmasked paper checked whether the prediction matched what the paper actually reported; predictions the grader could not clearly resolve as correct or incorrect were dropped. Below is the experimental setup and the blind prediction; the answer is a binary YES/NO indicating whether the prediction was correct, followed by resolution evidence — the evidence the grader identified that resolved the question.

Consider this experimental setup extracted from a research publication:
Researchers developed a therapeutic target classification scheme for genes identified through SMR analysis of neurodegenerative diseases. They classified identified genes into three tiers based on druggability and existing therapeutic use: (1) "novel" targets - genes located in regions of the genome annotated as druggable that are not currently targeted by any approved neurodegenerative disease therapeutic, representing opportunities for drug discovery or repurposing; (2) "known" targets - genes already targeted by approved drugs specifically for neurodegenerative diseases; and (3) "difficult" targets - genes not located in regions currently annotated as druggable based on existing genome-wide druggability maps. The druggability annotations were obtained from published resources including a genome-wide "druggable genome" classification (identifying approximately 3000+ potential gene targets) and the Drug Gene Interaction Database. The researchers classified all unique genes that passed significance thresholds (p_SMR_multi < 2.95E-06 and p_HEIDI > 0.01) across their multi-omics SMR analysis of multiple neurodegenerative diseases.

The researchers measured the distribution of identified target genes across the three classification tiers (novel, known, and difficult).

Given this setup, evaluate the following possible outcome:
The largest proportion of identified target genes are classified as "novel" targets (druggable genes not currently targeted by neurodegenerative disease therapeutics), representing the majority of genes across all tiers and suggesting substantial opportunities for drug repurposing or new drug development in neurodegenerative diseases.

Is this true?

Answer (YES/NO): NO